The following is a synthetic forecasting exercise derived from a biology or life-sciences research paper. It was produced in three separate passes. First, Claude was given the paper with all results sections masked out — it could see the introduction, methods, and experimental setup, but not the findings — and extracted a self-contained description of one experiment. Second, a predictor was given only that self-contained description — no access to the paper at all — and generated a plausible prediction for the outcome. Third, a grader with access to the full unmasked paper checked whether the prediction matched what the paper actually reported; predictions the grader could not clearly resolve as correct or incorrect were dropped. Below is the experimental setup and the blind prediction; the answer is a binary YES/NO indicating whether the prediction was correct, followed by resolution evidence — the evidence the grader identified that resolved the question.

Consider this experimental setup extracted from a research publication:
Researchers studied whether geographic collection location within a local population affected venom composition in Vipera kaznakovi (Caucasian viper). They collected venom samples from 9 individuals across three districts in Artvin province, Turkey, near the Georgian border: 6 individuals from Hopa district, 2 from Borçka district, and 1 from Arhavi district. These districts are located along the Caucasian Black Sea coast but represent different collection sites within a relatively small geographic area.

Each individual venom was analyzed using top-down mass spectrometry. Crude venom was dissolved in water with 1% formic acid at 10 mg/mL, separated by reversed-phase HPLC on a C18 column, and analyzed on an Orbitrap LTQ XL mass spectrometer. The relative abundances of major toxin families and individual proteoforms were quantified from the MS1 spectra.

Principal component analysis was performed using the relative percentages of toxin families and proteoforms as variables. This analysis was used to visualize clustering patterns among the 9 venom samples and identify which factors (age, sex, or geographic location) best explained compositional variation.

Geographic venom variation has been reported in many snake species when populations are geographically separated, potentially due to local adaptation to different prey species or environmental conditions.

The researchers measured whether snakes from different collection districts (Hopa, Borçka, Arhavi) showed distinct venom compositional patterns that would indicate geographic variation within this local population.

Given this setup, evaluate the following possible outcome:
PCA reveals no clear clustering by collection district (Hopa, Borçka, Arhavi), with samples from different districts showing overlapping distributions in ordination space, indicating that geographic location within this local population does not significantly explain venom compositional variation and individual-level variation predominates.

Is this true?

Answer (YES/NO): NO